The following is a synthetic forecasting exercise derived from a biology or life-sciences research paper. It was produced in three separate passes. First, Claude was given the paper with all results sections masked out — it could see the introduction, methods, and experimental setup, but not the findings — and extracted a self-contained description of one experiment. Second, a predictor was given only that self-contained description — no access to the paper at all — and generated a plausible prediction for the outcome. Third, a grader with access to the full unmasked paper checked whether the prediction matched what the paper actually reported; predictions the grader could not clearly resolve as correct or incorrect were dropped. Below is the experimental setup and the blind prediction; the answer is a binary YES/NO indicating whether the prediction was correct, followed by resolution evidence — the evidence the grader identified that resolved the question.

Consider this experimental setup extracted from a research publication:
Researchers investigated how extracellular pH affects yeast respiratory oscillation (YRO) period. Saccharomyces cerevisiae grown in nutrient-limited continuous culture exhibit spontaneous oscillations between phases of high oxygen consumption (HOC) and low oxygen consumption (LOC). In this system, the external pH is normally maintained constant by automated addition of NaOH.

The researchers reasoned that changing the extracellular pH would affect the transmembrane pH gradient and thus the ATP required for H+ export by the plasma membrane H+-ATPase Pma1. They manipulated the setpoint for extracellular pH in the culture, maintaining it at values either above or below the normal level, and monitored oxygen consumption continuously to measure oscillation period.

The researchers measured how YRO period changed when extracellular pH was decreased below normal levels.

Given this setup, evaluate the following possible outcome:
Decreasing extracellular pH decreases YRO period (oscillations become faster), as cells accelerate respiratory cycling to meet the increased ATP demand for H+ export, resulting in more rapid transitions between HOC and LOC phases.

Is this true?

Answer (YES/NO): YES